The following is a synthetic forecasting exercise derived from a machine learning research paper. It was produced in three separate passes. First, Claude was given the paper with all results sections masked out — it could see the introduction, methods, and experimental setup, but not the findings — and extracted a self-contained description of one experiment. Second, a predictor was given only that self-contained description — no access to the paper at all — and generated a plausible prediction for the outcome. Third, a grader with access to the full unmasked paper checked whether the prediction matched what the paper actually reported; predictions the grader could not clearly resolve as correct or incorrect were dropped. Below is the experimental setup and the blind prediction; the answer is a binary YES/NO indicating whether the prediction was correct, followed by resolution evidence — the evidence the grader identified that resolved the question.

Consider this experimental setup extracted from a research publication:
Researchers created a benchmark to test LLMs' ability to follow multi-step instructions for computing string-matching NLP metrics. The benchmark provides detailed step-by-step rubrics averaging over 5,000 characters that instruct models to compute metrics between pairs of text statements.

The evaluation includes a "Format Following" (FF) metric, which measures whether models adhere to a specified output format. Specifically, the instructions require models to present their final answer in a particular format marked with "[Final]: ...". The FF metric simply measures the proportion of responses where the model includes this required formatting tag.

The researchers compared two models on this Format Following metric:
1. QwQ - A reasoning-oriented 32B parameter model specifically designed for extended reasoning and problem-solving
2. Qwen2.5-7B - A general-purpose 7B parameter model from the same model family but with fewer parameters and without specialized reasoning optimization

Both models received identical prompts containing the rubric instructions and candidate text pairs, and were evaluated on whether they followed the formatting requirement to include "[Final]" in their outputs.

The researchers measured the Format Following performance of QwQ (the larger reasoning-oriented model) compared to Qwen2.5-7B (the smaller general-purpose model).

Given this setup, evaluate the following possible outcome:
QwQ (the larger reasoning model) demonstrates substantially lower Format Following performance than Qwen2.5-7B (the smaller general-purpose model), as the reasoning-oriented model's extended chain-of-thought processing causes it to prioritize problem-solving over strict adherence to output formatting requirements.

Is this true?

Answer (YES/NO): YES